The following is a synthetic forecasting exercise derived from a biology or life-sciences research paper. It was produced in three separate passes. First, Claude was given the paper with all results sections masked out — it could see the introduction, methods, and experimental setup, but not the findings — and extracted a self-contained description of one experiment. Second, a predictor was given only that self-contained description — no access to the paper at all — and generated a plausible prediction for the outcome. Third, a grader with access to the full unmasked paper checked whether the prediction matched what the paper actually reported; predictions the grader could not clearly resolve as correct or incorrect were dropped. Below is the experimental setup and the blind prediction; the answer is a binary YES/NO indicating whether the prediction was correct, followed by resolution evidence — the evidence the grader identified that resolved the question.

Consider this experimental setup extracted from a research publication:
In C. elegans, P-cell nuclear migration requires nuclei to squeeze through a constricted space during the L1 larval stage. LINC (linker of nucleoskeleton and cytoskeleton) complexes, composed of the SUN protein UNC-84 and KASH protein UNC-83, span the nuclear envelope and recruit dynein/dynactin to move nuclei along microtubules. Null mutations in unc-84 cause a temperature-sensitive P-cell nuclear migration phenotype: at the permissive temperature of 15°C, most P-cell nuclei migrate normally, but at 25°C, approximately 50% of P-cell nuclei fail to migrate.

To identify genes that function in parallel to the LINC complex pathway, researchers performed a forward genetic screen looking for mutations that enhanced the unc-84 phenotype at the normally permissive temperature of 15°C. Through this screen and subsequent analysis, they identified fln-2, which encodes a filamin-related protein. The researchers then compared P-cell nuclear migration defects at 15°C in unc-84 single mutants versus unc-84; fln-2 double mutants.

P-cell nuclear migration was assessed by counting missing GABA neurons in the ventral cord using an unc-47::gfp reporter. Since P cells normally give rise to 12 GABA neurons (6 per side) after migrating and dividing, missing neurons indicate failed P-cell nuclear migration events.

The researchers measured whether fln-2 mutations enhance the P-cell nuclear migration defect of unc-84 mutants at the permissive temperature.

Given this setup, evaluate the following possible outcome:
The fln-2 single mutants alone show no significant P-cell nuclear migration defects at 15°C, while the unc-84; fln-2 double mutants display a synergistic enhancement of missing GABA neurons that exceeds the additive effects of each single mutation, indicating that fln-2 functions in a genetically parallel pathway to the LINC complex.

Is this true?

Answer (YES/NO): NO